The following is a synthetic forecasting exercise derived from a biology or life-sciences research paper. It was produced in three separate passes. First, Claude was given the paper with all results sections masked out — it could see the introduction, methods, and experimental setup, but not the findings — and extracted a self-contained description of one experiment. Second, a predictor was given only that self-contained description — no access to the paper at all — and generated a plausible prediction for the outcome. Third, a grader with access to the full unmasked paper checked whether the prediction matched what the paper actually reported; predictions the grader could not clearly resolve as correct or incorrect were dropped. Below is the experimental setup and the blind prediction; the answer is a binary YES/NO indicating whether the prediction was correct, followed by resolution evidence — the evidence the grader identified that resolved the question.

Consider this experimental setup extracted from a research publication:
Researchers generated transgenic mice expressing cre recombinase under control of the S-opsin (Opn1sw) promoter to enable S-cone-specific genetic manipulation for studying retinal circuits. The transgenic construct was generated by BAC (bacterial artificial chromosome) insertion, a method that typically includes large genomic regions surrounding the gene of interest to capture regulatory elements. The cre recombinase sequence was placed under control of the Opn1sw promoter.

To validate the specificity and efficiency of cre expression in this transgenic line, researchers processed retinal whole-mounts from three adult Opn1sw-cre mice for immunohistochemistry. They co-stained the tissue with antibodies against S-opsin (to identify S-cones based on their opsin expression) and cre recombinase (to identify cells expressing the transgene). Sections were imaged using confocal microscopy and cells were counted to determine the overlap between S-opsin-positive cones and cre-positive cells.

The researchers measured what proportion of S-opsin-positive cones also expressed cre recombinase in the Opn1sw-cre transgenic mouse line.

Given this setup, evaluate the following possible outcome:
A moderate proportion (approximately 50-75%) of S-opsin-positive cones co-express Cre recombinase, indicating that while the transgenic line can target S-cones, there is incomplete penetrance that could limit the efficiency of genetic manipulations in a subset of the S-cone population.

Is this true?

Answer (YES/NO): NO